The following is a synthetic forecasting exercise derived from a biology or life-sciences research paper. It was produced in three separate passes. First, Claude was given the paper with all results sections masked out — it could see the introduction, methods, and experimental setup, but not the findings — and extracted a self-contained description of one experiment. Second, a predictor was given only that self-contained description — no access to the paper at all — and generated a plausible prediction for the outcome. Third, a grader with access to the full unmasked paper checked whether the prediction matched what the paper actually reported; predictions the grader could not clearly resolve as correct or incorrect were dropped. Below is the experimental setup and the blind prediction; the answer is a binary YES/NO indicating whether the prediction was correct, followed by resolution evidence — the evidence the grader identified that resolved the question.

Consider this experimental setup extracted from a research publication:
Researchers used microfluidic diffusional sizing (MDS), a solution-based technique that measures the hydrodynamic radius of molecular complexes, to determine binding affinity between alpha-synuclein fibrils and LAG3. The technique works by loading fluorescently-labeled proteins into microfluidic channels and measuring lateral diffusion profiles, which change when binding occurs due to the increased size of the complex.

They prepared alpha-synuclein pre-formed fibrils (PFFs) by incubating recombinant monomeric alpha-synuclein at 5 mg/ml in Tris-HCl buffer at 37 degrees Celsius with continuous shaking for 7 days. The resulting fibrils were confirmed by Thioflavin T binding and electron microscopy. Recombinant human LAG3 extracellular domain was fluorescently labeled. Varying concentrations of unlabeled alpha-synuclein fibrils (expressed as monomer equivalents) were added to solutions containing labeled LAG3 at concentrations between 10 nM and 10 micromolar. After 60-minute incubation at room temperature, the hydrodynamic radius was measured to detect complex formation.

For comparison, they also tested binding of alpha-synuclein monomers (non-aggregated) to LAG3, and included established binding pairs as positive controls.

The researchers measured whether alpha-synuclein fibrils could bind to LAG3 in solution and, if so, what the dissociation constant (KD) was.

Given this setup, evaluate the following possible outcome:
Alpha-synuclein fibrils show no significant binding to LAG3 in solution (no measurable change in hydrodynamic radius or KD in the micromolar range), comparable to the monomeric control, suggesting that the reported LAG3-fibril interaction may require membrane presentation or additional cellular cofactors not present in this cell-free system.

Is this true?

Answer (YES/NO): YES